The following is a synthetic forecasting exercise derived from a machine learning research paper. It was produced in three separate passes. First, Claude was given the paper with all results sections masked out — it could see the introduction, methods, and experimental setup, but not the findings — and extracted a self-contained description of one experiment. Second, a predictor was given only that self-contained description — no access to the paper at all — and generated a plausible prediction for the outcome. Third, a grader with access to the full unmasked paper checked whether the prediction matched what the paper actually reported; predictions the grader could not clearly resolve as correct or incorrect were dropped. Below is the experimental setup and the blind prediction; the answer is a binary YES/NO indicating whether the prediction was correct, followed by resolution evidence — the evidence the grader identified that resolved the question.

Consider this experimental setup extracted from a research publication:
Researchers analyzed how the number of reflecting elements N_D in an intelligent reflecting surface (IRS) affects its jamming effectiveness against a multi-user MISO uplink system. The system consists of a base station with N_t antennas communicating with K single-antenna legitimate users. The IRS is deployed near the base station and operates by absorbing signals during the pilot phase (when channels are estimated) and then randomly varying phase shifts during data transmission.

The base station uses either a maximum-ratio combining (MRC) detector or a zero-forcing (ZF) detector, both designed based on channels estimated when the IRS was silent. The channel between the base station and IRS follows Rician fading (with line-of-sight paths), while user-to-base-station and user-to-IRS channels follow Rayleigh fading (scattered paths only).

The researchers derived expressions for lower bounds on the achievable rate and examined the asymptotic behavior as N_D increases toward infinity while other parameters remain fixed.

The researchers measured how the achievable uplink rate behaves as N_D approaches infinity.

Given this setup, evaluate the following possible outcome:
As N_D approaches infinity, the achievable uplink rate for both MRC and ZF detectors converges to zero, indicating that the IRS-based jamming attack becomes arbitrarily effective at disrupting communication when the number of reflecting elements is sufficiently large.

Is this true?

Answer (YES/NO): YES